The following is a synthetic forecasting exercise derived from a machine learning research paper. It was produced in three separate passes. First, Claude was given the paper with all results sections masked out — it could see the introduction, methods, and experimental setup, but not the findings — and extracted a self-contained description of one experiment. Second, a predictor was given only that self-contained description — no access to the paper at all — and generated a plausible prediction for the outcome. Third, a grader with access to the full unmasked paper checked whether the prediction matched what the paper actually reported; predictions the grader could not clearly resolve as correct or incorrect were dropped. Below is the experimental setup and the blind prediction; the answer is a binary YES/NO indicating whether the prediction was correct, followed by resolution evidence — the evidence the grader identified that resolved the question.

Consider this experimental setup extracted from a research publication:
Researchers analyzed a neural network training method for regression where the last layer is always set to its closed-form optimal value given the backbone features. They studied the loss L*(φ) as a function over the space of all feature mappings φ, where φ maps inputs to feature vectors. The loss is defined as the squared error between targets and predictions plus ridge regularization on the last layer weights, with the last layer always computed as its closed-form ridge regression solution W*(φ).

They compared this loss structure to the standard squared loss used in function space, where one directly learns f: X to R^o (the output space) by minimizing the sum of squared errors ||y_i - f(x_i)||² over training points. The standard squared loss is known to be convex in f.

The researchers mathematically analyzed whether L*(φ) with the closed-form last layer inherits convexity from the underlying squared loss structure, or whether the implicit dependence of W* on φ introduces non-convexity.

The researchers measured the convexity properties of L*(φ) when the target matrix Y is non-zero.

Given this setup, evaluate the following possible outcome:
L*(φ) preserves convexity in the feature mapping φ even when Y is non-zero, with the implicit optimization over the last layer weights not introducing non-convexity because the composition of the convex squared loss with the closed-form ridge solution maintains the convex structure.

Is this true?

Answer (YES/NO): NO